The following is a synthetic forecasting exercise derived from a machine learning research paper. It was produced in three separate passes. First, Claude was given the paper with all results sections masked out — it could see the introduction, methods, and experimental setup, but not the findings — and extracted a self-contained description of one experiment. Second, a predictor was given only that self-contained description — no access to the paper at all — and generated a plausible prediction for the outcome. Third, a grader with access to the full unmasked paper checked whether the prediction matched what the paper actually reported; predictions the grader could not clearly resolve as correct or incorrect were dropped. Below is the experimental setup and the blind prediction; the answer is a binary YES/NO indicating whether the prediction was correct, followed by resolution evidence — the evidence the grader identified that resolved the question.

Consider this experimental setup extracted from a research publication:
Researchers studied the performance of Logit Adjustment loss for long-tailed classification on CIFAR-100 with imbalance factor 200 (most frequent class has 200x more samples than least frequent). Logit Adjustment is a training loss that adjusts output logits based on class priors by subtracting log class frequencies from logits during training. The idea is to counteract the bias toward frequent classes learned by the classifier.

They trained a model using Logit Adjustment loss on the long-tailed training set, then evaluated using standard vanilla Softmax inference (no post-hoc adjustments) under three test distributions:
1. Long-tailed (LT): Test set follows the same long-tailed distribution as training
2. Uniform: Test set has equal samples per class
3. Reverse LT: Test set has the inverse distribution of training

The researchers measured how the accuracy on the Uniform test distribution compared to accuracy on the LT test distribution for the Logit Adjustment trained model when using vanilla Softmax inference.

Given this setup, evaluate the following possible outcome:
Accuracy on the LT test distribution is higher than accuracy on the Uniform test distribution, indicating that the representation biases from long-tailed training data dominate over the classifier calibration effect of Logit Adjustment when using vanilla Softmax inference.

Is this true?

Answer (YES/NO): YES